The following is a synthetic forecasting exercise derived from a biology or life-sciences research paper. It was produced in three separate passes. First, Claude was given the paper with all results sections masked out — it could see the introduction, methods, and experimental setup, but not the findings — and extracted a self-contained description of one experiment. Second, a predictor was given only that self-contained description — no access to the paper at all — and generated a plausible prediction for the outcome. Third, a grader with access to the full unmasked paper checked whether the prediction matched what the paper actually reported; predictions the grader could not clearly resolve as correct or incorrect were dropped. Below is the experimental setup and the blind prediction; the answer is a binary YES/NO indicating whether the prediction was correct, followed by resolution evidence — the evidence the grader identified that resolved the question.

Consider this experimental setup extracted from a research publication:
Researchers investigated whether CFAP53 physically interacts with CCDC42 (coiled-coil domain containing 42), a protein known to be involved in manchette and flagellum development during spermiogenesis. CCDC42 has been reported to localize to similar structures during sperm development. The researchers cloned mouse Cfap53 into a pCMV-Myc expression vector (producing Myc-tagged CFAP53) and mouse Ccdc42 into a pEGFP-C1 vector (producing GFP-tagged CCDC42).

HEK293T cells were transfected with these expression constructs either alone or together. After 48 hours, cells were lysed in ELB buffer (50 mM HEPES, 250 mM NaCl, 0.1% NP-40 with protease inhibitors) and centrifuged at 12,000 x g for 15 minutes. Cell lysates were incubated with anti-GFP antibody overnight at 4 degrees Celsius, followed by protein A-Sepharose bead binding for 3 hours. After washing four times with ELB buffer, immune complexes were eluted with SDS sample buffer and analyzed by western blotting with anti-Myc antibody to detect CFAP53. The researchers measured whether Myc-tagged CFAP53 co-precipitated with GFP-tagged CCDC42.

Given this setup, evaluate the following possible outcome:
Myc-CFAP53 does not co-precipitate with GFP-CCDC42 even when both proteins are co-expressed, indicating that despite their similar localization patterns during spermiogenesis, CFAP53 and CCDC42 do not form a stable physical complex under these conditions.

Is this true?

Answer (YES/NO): NO